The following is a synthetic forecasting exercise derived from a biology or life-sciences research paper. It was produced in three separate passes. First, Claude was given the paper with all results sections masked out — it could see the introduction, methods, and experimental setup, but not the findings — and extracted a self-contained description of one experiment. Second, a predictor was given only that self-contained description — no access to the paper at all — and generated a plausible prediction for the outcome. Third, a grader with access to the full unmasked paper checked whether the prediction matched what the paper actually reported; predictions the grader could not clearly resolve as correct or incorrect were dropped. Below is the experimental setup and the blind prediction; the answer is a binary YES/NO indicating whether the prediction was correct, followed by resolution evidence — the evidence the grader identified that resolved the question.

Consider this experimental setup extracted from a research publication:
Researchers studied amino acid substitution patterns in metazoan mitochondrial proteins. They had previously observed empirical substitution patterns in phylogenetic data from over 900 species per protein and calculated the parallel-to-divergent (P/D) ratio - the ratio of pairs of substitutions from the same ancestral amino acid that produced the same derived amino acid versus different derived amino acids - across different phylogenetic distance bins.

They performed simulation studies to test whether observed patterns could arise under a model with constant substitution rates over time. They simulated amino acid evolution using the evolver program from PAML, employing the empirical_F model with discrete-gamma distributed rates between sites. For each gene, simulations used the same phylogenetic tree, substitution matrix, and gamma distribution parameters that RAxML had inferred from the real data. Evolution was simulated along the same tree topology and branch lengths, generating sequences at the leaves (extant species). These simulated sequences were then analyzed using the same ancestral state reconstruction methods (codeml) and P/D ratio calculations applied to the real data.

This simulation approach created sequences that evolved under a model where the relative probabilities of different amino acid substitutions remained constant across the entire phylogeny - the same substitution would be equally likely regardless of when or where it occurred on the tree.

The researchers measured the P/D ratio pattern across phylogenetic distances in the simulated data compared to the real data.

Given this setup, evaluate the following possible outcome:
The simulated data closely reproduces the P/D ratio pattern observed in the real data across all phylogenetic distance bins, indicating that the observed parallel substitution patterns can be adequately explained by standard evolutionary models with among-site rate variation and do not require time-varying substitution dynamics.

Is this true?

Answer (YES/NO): NO